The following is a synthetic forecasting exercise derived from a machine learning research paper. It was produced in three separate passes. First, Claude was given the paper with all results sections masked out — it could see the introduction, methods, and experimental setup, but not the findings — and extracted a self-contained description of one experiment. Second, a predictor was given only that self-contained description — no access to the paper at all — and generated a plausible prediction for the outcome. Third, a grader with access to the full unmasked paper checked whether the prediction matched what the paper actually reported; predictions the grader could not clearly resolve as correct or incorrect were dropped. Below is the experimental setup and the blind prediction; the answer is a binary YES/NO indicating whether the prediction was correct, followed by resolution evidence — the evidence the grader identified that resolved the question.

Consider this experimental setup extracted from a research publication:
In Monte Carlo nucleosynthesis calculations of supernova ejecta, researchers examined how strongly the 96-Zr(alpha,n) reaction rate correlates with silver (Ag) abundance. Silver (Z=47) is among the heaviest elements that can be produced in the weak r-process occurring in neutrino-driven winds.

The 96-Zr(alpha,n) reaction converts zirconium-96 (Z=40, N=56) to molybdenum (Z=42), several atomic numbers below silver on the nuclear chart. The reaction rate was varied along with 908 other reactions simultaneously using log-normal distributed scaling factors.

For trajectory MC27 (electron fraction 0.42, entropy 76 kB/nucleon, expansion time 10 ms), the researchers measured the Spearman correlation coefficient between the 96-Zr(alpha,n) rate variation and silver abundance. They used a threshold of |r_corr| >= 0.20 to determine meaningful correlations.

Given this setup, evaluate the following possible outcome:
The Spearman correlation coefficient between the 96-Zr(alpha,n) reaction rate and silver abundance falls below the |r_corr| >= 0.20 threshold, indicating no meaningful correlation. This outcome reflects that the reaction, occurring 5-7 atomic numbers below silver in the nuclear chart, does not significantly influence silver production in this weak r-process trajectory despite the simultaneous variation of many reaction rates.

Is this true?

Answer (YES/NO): NO